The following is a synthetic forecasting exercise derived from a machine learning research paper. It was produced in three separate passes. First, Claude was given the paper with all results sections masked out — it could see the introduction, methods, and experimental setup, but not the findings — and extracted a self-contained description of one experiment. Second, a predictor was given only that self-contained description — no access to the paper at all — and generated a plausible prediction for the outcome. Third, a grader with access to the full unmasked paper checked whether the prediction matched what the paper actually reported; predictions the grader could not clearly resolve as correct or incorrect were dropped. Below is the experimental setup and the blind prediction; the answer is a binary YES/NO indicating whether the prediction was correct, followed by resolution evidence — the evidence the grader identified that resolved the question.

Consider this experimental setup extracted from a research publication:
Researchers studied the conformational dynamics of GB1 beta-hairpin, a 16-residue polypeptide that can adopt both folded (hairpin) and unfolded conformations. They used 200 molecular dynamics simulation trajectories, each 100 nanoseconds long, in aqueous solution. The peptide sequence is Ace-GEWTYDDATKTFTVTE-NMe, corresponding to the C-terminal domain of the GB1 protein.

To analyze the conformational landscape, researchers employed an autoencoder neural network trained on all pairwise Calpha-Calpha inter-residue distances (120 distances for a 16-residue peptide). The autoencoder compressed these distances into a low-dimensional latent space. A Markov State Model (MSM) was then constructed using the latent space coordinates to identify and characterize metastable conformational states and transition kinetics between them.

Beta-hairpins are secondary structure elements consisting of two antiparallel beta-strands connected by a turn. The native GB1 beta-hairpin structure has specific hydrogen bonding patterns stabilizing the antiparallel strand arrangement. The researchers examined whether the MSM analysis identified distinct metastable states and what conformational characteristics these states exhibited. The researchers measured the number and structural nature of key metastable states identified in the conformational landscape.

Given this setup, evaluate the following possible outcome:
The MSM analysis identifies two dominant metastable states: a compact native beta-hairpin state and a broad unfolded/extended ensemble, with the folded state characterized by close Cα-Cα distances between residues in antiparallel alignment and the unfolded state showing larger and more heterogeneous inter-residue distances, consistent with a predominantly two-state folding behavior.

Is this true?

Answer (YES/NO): NO